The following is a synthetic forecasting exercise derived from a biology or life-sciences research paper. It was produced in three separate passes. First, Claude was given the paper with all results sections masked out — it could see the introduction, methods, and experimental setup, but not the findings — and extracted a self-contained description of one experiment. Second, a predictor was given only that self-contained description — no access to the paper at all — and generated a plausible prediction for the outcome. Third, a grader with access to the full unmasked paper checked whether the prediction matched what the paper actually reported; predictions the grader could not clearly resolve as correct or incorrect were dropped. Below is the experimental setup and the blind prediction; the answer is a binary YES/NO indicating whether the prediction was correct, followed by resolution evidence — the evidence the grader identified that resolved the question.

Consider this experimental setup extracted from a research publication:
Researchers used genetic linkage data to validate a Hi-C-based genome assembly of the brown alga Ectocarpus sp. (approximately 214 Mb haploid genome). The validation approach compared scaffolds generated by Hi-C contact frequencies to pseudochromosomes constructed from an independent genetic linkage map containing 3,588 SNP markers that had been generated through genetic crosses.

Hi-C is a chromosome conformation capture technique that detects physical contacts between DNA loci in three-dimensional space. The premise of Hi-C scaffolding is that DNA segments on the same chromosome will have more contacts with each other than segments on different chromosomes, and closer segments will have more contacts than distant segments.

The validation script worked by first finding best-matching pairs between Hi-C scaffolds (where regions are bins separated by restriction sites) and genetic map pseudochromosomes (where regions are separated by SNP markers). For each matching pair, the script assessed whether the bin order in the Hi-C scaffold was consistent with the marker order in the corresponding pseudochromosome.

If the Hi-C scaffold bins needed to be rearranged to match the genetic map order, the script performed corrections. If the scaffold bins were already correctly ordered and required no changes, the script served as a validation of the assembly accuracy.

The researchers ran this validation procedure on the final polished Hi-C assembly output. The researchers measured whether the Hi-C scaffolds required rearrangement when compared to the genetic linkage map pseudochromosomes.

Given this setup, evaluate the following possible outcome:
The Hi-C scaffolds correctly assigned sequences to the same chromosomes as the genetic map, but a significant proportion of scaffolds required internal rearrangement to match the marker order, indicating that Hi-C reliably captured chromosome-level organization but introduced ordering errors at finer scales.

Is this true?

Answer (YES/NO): NO